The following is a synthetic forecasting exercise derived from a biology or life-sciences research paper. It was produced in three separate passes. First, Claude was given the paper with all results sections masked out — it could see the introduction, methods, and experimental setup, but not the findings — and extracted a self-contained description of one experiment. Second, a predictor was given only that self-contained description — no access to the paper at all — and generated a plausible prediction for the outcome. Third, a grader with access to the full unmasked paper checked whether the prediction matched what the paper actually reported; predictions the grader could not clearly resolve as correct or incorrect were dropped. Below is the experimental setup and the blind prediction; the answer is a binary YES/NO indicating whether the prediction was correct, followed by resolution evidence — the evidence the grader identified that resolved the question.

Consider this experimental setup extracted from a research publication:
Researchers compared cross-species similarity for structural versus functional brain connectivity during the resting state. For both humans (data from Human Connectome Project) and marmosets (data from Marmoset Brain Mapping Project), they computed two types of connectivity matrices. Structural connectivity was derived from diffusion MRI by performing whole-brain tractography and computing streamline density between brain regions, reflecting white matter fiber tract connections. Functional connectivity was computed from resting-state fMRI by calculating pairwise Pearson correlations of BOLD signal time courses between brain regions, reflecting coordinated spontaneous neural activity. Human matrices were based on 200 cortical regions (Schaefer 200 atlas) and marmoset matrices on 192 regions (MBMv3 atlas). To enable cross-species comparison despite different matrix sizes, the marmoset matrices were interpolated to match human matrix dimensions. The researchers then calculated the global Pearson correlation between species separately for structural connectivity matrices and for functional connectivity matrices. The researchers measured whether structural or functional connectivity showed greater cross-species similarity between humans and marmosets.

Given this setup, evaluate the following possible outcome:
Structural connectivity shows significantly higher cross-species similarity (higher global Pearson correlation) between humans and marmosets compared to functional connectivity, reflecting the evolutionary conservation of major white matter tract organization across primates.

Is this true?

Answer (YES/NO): NO